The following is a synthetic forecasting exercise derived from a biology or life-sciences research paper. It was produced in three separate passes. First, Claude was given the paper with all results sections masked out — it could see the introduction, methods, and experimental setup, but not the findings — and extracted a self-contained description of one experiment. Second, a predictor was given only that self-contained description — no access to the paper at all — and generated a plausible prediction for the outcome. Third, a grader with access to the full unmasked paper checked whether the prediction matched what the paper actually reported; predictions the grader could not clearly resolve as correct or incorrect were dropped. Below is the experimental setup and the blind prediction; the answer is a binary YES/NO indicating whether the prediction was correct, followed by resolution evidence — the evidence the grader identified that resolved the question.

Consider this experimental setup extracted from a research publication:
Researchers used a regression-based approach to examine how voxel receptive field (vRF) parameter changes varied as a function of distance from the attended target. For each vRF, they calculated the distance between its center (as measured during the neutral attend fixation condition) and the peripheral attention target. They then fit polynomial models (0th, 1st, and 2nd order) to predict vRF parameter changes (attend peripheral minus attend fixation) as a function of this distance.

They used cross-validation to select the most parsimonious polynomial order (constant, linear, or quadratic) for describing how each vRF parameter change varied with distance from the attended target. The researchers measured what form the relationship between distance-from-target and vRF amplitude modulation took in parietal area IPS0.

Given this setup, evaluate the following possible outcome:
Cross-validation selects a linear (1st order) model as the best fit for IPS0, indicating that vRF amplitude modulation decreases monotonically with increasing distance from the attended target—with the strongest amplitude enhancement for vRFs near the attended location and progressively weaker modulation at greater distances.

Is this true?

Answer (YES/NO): YES